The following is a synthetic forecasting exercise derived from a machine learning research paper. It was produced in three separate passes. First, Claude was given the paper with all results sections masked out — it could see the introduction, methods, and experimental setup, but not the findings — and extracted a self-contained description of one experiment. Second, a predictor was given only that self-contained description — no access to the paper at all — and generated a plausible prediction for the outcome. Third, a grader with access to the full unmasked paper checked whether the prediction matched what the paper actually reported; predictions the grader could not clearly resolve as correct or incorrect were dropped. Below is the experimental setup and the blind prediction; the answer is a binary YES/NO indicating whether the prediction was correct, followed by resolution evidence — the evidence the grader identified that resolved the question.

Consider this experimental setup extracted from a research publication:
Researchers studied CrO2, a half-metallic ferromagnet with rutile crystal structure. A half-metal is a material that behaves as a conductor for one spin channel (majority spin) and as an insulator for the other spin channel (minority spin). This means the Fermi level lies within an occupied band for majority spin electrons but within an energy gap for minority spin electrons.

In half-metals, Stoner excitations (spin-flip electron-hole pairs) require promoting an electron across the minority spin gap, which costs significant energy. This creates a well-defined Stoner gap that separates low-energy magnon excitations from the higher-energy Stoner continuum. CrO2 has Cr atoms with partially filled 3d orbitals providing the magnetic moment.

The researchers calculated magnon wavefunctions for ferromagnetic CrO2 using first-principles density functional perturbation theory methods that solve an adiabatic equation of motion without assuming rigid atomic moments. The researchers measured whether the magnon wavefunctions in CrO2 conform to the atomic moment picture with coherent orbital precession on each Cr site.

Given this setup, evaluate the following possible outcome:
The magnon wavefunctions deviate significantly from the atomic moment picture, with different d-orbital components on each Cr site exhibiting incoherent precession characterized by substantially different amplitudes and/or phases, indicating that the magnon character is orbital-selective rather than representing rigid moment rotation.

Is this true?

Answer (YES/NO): NO